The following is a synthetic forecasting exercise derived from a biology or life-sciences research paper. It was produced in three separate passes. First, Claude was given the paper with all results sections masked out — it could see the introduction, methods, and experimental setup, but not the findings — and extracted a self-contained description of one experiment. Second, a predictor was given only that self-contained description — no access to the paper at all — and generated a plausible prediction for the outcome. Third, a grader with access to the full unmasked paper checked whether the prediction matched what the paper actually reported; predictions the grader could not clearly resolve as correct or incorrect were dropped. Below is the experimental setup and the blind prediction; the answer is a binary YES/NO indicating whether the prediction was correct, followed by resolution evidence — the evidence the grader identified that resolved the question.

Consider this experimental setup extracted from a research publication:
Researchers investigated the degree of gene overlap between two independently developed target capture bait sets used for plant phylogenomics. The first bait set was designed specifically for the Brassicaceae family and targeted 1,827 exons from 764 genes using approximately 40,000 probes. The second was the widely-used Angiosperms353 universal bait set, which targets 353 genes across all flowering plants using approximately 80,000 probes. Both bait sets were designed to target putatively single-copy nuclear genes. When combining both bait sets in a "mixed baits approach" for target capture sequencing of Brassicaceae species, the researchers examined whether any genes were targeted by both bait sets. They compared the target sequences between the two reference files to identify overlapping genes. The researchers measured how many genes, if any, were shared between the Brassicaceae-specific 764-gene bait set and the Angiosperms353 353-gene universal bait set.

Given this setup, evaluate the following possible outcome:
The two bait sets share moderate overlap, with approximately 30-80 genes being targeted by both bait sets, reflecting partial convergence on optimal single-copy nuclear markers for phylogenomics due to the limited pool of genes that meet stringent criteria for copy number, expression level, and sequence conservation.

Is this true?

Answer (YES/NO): YES